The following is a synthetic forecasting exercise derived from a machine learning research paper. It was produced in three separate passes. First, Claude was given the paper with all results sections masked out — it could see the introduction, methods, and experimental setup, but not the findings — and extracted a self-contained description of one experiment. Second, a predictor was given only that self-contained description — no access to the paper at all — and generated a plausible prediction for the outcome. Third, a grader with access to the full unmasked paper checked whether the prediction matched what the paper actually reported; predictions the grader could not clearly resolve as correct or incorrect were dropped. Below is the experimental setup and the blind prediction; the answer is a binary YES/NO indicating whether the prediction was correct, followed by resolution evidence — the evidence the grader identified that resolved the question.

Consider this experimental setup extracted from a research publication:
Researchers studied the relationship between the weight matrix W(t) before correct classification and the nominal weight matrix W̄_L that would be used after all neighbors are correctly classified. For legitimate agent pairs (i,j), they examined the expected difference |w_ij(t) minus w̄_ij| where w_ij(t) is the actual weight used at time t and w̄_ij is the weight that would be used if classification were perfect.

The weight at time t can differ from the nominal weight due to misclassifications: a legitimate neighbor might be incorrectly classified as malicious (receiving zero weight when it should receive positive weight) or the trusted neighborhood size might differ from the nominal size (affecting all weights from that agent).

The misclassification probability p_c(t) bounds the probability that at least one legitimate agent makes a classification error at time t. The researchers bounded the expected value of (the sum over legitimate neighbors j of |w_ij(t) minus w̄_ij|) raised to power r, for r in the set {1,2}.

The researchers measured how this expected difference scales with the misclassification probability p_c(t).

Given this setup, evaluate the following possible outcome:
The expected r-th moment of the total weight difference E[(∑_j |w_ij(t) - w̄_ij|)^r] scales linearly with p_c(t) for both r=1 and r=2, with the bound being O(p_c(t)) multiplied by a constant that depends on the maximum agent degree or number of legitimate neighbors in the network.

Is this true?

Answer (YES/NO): NO